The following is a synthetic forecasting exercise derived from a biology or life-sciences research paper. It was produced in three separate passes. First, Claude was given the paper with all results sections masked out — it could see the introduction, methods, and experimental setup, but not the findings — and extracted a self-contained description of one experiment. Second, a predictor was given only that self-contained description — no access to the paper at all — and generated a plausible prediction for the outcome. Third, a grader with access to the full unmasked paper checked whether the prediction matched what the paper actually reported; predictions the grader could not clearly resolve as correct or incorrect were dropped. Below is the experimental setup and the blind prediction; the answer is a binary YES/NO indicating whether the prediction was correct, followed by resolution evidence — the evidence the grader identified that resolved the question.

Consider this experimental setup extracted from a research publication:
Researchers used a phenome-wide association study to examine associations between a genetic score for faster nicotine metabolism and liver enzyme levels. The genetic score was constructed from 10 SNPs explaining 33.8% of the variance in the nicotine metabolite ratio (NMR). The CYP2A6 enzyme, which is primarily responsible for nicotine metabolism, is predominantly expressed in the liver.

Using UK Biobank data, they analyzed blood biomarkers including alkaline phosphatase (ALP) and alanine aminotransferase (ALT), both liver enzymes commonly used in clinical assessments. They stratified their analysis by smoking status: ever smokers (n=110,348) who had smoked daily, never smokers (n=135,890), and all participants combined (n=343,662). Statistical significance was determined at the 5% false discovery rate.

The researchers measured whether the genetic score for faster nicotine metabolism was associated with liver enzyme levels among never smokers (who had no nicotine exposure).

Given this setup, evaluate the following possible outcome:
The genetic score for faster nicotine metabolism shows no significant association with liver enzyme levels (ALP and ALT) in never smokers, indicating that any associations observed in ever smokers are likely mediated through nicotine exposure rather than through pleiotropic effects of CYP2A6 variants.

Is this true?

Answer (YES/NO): NO